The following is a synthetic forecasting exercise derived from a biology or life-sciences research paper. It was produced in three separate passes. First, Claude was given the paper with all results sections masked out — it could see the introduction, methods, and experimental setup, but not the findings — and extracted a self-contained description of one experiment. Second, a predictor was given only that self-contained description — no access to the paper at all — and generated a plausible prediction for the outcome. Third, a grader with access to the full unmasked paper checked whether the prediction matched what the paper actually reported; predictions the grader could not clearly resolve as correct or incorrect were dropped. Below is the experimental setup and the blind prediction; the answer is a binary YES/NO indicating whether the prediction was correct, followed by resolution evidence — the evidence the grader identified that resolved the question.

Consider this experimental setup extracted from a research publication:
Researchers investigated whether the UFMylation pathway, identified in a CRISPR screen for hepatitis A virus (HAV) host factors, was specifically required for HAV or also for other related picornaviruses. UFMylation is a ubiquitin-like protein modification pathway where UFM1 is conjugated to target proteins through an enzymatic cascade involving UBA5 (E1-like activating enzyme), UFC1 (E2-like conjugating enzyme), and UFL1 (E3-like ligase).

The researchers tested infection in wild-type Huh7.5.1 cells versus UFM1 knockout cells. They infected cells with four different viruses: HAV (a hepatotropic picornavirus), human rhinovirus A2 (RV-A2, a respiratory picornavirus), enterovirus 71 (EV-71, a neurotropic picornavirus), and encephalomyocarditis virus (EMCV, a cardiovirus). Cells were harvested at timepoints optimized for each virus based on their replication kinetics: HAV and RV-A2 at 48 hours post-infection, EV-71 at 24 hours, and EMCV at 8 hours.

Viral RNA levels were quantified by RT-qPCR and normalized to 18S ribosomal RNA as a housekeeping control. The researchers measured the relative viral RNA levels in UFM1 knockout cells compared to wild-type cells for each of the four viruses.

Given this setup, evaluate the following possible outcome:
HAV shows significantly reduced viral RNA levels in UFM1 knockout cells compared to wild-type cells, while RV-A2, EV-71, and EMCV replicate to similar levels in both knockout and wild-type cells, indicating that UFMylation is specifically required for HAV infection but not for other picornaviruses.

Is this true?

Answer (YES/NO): NO